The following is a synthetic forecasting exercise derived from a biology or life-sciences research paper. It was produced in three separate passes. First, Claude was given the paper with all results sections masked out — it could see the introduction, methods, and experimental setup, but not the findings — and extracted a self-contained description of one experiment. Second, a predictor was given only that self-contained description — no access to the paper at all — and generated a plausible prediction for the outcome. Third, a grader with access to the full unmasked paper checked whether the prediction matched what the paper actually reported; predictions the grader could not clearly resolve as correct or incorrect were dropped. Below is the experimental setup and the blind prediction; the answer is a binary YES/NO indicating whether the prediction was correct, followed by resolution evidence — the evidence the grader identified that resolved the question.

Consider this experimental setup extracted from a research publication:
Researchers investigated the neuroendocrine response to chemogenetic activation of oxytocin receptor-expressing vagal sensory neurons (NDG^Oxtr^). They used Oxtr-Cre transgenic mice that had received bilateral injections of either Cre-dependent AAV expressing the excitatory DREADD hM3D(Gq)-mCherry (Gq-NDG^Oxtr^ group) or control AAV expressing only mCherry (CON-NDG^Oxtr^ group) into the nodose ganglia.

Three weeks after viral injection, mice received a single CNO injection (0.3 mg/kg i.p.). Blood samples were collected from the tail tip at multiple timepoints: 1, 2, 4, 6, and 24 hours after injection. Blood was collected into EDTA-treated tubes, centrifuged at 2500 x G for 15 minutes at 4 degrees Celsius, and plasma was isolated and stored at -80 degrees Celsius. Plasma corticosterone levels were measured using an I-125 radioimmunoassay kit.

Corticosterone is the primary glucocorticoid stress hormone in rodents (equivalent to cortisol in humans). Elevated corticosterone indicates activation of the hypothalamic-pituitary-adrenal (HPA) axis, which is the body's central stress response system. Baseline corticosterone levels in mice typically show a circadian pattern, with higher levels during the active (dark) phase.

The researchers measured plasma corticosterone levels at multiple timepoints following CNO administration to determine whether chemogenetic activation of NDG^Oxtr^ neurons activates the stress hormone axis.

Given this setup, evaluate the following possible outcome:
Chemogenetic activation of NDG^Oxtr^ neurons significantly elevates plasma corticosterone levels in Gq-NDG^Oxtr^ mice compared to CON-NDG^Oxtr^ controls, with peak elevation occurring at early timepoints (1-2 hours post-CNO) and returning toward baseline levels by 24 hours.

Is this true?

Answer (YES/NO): YES